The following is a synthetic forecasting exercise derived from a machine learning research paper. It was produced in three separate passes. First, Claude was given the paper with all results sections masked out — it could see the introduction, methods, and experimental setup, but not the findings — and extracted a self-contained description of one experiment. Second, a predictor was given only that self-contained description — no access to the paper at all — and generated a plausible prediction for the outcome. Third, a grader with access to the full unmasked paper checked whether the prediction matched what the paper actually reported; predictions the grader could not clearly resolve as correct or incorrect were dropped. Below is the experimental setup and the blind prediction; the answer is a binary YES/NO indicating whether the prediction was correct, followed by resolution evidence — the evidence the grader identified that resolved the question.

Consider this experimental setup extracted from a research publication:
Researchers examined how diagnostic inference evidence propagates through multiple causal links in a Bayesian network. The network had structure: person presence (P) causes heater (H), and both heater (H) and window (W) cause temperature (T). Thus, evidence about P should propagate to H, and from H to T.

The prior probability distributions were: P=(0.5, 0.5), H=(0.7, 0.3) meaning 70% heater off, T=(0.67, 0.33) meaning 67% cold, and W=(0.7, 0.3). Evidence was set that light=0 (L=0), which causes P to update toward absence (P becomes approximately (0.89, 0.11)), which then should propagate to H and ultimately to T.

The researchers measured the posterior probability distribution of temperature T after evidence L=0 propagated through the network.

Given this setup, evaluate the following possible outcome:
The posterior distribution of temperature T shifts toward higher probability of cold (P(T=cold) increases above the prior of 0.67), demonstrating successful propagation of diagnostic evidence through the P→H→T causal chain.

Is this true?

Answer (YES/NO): YES